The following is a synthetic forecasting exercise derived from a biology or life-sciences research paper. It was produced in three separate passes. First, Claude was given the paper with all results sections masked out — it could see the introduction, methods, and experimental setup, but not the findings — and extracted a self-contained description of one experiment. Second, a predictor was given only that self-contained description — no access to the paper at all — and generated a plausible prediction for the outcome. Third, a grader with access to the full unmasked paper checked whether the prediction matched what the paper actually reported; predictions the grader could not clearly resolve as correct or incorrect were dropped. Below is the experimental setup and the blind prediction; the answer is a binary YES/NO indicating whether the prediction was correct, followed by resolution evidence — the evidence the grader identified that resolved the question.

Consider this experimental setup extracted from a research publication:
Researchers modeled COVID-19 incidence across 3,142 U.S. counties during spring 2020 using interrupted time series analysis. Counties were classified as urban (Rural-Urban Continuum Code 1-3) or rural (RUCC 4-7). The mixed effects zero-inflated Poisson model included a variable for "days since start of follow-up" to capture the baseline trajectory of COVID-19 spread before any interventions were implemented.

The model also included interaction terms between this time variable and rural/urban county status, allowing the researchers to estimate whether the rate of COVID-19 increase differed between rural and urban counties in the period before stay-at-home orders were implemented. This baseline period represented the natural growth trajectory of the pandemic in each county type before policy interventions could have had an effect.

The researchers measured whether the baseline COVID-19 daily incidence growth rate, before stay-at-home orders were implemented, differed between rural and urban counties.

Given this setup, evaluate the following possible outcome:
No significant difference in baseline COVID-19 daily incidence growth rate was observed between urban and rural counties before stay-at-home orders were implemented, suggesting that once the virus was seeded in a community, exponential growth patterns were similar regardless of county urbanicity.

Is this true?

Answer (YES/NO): NO